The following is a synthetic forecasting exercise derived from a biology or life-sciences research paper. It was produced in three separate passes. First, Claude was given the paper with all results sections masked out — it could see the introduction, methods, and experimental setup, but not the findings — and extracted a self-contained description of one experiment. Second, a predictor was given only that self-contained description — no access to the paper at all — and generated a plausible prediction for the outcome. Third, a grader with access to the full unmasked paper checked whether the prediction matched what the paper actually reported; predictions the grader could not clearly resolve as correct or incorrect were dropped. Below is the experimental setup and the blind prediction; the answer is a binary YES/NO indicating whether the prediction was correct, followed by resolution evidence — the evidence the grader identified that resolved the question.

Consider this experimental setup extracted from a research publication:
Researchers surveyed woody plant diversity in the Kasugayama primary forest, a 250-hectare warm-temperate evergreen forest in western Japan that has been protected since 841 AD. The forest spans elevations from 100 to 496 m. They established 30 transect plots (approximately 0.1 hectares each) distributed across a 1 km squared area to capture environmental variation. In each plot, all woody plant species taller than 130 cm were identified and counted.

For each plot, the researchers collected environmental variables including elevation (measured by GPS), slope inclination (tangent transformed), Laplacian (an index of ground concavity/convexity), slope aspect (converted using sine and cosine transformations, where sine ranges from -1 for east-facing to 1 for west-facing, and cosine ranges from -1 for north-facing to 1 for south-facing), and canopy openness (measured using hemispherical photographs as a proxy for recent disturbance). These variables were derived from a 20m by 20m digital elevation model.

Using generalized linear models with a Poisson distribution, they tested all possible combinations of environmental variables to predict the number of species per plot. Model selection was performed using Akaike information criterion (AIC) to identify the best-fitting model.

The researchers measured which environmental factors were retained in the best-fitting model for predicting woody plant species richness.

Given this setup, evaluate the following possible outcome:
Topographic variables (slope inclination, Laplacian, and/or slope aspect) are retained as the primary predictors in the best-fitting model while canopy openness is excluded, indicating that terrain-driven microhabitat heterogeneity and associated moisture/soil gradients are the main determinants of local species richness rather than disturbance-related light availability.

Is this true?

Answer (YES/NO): YES